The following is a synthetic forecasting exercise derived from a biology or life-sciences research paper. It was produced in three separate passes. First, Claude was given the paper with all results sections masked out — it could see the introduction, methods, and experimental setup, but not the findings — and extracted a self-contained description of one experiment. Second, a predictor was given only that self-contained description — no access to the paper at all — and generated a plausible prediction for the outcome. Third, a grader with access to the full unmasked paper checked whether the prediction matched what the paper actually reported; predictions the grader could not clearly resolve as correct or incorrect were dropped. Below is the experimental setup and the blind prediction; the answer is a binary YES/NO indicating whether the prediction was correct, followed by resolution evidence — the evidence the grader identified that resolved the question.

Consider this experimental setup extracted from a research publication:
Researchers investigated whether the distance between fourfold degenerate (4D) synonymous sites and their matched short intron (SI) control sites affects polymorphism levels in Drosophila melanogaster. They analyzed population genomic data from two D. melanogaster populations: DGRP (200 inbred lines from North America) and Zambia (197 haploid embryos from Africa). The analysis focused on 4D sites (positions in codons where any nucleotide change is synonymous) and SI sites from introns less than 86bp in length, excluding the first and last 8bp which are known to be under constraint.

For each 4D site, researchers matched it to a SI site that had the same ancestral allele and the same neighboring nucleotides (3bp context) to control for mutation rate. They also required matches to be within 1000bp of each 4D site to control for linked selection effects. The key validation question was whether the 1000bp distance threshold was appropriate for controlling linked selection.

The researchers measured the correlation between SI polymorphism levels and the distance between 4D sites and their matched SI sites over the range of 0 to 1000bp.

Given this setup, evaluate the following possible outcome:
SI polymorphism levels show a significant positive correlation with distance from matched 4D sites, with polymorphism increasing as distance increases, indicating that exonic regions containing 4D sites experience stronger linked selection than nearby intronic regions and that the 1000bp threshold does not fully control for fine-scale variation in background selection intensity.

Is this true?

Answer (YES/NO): NO